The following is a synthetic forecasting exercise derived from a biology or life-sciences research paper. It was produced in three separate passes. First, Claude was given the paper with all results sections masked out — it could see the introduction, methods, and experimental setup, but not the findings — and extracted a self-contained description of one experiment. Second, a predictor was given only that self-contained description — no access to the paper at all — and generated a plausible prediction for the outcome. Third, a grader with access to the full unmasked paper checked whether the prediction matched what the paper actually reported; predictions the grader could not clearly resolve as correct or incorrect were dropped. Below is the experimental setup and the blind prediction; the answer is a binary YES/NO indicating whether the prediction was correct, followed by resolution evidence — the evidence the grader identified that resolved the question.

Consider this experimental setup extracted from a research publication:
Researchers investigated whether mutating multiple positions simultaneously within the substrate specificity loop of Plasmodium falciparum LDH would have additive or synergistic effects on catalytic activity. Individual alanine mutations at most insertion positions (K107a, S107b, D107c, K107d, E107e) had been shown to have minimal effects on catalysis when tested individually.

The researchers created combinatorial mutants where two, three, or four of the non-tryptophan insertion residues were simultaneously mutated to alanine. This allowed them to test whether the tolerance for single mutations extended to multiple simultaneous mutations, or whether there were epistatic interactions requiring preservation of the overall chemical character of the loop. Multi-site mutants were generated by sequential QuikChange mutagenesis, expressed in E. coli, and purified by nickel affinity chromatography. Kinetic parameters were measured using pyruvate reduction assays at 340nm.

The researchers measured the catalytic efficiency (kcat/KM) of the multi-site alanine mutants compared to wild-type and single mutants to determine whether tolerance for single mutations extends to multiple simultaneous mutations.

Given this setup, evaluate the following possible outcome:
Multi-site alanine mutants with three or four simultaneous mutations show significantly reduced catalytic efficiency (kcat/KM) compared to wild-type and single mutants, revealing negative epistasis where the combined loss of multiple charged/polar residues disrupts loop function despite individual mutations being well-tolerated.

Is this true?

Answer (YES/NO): NO